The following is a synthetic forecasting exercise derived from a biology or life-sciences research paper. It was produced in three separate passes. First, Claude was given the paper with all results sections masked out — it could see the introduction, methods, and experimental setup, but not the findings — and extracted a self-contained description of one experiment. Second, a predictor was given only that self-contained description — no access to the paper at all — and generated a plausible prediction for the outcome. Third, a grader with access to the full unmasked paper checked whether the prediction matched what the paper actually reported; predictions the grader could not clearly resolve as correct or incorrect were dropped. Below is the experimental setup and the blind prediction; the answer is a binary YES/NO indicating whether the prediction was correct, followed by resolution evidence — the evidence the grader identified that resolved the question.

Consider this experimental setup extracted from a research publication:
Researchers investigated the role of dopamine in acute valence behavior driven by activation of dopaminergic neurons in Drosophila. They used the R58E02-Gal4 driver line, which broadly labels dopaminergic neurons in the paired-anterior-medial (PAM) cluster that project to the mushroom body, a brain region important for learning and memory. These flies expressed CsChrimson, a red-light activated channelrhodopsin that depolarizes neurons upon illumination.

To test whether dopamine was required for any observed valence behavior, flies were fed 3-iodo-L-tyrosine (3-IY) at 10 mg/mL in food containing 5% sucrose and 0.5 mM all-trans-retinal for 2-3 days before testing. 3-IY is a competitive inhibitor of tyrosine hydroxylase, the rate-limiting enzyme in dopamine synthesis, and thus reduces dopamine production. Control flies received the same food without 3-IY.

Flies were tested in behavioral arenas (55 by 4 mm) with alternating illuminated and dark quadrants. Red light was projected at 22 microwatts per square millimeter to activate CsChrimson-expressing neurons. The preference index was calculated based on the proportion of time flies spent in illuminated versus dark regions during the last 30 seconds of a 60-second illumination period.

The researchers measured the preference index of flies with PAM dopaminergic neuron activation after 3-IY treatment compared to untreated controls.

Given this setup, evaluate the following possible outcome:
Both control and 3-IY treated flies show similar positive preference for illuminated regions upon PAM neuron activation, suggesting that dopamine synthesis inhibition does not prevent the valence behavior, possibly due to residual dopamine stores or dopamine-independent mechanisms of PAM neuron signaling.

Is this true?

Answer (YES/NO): NO